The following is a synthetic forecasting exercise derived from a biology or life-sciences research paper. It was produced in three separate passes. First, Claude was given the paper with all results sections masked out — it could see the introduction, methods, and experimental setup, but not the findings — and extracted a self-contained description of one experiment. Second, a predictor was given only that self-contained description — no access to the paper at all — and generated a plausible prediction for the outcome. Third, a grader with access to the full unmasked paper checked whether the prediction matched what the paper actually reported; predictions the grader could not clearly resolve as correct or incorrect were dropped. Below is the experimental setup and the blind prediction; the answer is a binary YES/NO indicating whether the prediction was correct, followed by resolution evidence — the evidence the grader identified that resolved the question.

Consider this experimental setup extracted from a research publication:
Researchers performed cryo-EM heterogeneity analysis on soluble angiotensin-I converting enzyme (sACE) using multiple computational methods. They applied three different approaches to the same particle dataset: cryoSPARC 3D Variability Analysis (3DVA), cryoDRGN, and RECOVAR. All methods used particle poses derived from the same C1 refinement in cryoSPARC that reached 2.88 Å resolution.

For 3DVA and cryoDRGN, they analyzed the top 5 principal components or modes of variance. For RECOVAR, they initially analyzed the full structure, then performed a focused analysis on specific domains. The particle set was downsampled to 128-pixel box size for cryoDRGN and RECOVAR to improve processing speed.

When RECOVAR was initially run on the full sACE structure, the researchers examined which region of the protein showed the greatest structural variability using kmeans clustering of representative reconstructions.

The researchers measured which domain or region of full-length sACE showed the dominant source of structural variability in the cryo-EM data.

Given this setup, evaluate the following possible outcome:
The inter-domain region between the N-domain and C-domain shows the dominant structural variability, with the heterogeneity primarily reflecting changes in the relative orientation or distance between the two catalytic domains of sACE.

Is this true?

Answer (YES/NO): NO